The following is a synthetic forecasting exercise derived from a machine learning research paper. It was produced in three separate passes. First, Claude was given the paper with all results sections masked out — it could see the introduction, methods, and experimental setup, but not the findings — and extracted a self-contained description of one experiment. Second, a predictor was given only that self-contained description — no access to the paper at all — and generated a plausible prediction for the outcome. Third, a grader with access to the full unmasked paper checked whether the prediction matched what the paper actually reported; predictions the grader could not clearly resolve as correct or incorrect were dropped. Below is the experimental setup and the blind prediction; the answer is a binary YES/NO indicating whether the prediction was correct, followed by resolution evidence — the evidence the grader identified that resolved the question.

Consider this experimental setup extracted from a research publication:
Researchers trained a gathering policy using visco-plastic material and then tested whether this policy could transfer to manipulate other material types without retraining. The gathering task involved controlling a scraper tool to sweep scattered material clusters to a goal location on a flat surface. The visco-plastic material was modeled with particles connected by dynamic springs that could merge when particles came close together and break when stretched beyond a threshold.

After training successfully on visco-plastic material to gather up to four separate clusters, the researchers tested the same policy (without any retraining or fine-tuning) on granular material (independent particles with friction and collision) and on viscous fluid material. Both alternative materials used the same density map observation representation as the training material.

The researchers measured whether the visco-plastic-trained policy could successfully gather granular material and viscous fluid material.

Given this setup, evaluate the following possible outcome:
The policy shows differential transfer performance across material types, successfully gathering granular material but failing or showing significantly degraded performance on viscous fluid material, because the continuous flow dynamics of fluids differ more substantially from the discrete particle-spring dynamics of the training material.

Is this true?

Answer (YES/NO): NO